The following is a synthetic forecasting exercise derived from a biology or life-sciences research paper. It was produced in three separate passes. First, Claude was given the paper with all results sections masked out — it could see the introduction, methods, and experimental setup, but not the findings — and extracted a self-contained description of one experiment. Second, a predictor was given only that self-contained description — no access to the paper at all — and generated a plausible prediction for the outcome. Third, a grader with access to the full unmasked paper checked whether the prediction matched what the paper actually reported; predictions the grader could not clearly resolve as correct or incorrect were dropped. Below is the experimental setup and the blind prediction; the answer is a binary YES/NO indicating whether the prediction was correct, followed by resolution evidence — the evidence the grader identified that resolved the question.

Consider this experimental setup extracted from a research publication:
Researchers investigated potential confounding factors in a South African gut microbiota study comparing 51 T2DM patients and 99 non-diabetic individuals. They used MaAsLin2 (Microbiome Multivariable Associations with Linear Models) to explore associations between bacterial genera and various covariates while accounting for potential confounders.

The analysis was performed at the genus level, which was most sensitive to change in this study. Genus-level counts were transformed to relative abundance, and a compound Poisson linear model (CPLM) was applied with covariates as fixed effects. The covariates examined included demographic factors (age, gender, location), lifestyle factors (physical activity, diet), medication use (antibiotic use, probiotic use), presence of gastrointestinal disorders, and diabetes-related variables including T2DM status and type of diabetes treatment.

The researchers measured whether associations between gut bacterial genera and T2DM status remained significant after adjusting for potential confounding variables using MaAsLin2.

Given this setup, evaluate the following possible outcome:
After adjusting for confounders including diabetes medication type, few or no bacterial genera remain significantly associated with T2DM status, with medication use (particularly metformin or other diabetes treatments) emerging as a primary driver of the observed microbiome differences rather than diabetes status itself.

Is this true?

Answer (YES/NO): NO